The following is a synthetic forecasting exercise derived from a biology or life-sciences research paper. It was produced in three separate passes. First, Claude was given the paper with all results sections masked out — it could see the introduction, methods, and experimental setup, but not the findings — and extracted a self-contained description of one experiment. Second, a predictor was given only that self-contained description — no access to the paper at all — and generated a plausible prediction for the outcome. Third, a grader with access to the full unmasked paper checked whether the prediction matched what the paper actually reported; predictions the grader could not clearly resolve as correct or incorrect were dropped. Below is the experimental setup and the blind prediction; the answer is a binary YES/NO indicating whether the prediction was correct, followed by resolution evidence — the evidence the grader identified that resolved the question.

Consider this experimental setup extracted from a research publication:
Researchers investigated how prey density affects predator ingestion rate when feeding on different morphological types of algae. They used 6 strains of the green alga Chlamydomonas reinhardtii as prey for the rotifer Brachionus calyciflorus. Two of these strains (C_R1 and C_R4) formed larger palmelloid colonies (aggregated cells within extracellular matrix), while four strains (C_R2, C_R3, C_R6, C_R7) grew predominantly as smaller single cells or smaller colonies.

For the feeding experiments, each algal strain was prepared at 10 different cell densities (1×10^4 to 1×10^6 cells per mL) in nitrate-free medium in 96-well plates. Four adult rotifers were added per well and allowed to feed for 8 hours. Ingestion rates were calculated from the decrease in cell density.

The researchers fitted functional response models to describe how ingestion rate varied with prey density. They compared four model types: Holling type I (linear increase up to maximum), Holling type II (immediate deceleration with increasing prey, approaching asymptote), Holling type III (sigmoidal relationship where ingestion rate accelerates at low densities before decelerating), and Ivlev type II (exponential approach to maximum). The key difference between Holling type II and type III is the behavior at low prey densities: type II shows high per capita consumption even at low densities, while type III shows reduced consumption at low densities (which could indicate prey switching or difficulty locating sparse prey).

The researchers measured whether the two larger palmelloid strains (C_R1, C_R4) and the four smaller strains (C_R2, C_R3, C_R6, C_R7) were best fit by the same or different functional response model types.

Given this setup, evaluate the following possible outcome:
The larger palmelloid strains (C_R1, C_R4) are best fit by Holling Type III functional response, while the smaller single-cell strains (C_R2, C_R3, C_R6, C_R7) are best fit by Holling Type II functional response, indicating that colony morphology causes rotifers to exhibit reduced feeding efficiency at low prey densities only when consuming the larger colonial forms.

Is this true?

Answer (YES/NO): YES